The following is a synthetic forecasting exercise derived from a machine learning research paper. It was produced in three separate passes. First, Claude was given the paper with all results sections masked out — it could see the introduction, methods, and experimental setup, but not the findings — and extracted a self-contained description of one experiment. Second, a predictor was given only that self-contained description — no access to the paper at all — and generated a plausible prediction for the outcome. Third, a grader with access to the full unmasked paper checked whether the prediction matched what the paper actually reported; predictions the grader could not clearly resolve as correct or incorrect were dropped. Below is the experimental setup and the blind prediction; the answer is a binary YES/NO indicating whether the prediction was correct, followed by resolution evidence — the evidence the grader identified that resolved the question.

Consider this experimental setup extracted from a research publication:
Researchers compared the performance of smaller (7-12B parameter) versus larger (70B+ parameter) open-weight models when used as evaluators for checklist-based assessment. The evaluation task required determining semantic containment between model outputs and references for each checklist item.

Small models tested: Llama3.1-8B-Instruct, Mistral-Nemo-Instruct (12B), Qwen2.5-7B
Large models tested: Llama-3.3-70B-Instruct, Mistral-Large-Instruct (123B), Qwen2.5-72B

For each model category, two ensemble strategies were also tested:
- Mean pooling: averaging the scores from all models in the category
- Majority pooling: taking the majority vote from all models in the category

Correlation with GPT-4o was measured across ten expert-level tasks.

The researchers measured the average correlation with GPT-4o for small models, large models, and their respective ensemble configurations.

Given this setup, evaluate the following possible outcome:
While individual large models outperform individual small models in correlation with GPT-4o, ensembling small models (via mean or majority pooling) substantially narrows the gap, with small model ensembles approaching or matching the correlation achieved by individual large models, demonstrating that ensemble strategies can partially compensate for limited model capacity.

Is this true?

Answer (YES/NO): YES